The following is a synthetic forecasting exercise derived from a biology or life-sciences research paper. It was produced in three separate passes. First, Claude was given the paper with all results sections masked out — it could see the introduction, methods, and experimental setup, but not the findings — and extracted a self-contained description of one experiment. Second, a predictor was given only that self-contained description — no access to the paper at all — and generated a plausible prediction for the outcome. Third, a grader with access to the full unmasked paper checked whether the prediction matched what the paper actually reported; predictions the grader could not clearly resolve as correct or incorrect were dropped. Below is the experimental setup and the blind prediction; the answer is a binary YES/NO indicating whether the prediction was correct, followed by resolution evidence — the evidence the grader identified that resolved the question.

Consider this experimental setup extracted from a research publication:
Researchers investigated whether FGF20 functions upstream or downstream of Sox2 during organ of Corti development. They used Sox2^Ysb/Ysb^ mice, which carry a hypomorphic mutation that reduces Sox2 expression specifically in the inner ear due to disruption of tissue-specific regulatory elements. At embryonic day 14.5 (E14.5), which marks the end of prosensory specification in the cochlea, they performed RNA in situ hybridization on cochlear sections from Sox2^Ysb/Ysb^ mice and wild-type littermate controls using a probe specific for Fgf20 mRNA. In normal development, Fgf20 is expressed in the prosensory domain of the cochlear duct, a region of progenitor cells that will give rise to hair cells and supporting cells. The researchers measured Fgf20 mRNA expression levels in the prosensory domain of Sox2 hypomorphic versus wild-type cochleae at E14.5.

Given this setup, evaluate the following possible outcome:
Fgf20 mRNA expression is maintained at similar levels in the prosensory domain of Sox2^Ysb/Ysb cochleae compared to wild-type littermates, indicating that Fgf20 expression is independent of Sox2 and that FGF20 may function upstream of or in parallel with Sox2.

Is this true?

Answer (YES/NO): NO